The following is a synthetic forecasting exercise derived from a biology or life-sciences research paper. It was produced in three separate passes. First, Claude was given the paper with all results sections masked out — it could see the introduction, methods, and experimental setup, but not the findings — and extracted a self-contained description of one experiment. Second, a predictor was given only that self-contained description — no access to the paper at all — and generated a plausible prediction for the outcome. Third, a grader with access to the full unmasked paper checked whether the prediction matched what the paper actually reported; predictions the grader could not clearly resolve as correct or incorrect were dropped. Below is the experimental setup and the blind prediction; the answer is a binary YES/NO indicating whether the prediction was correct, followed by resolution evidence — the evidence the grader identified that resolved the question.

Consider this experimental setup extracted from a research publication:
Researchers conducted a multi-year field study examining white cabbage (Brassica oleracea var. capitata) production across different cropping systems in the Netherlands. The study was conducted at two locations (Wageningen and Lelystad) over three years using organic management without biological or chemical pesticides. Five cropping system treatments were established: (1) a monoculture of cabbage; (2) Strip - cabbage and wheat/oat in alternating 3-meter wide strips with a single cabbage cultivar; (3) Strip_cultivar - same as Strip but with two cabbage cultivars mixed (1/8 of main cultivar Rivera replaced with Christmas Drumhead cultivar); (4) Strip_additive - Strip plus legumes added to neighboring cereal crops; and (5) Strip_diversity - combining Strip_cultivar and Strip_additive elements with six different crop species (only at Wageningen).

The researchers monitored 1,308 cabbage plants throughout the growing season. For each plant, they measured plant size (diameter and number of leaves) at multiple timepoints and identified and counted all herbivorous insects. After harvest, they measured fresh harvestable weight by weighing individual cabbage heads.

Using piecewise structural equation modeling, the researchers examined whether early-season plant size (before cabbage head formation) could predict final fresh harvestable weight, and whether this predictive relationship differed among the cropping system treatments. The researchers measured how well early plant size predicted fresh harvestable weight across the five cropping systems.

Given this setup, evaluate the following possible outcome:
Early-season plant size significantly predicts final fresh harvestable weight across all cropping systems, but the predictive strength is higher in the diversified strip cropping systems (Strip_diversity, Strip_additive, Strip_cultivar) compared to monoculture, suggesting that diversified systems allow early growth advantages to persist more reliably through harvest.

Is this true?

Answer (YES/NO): NO